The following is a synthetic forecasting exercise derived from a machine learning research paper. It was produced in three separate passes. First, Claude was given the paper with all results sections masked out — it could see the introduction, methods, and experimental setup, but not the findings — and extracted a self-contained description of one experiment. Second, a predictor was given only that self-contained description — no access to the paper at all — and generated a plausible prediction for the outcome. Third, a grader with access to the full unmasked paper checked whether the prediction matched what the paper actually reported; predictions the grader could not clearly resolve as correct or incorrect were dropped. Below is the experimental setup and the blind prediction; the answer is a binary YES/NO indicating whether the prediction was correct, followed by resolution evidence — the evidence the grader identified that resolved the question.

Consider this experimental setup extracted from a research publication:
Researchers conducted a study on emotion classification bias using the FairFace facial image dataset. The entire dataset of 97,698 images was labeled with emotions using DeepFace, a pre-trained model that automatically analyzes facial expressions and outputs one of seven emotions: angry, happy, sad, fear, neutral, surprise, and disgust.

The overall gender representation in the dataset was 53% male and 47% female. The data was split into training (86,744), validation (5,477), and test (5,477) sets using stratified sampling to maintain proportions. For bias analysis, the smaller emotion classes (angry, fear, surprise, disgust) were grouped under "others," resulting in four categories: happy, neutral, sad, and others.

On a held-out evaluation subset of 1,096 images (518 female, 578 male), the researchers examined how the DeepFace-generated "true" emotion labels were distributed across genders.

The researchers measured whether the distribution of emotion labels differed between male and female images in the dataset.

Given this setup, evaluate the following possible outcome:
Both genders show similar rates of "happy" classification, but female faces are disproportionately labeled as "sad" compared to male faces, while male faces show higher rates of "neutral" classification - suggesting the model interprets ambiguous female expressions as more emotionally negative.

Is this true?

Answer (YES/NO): NO